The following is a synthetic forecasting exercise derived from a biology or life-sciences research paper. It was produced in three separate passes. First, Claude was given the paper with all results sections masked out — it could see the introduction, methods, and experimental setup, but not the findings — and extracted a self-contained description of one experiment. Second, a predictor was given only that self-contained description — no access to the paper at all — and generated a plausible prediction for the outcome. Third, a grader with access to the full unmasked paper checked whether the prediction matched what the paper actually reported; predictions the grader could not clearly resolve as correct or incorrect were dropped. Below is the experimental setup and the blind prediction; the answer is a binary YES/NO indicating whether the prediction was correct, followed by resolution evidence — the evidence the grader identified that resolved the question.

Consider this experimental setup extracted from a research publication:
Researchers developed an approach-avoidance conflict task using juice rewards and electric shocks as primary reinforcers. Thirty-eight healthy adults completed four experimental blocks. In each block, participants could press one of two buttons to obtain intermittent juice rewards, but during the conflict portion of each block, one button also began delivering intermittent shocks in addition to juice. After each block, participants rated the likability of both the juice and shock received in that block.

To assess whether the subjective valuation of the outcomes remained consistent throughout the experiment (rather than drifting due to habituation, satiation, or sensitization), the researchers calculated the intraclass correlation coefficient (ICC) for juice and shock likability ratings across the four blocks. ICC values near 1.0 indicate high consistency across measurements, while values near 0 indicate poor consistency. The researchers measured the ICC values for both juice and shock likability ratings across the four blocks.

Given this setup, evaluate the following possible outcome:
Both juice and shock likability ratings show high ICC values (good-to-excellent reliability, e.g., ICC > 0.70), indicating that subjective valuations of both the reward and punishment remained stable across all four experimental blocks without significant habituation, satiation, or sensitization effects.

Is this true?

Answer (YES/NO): YES